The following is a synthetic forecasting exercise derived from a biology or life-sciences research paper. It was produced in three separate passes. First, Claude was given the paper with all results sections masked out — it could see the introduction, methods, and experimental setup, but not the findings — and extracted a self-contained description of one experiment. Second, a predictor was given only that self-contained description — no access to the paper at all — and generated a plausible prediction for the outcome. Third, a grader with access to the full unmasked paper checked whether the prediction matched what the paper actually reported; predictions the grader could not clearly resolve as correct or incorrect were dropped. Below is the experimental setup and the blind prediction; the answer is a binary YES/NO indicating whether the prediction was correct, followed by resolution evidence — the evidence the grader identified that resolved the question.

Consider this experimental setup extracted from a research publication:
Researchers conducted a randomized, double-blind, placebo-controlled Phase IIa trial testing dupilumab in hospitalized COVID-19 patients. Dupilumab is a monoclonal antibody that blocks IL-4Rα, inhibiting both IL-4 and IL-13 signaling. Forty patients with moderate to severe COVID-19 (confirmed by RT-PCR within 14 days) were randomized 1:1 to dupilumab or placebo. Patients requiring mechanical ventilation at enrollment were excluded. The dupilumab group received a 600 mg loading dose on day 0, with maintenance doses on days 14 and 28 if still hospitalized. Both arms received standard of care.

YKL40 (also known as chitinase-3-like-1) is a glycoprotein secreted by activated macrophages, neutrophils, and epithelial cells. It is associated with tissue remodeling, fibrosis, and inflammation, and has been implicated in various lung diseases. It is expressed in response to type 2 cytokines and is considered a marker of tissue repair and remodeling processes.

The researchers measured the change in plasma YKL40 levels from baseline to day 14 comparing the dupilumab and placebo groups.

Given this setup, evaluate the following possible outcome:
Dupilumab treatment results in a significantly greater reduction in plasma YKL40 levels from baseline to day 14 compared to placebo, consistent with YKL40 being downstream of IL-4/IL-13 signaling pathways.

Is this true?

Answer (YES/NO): NO